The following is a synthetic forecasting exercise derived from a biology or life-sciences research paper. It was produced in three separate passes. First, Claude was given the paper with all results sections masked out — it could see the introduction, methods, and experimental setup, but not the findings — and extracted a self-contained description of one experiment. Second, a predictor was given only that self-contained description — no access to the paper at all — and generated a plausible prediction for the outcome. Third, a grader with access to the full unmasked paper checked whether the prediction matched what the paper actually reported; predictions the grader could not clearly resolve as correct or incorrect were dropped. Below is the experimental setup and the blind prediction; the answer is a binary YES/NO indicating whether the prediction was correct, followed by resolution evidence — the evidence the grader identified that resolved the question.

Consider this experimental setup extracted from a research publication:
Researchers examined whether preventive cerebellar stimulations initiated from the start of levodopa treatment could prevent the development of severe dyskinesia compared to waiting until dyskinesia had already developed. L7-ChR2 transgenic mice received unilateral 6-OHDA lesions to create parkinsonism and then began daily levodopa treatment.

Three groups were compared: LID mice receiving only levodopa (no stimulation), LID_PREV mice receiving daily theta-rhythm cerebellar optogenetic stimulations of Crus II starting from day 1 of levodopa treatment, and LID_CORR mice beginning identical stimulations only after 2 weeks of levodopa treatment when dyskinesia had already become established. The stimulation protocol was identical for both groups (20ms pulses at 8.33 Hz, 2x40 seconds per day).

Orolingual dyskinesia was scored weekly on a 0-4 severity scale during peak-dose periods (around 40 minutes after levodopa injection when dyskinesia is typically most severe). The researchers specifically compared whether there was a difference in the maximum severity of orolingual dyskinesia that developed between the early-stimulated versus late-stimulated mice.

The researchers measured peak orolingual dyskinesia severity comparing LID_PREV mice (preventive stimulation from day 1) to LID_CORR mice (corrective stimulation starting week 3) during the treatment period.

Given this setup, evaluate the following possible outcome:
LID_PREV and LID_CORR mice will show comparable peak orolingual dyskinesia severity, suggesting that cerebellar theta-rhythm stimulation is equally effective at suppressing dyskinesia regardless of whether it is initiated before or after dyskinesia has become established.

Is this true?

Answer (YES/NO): NO